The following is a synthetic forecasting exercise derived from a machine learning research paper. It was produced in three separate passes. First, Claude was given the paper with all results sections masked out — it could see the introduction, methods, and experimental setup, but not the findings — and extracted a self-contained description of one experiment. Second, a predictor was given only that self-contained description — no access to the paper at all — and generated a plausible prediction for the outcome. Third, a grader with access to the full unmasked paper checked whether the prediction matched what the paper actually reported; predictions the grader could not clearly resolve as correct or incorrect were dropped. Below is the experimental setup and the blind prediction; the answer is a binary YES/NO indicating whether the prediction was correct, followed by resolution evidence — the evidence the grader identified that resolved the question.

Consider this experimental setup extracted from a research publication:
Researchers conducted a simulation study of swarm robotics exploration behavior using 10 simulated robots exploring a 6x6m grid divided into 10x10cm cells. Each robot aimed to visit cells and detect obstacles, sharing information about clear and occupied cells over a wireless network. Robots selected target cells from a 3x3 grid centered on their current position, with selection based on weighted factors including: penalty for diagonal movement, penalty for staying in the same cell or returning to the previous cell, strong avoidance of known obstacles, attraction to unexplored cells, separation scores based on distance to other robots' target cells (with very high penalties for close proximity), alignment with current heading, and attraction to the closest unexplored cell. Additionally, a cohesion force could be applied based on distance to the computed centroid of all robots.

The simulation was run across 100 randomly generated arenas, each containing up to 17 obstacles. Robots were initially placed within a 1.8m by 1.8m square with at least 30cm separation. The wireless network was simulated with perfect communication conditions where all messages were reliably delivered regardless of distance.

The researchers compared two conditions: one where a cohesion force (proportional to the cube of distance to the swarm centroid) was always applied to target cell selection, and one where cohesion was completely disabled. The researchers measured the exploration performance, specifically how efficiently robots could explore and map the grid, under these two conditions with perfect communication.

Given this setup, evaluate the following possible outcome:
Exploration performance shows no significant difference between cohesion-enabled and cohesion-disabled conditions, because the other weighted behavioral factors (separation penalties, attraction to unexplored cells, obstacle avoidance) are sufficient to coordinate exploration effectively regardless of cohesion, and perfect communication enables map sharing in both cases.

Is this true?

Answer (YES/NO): NO